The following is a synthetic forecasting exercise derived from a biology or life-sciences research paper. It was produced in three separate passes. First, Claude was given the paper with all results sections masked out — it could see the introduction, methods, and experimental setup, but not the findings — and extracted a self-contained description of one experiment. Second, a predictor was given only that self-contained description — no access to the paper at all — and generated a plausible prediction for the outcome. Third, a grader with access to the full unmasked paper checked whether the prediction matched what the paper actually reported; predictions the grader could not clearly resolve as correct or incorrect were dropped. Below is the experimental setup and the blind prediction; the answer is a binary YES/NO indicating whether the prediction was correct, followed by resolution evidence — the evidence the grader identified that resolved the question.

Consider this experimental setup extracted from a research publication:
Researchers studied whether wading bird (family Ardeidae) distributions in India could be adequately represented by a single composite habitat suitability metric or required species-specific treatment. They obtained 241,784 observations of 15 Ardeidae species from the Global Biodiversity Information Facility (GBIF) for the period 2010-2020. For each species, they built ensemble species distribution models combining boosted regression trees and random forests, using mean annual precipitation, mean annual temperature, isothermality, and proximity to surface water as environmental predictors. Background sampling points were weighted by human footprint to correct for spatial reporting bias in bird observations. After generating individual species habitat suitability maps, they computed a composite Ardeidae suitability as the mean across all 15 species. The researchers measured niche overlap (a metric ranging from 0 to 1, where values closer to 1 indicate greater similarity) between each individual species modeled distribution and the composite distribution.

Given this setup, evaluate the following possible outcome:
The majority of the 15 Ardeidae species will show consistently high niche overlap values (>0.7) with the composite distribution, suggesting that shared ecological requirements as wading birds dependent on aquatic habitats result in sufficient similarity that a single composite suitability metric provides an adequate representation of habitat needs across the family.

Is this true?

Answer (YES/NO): YES